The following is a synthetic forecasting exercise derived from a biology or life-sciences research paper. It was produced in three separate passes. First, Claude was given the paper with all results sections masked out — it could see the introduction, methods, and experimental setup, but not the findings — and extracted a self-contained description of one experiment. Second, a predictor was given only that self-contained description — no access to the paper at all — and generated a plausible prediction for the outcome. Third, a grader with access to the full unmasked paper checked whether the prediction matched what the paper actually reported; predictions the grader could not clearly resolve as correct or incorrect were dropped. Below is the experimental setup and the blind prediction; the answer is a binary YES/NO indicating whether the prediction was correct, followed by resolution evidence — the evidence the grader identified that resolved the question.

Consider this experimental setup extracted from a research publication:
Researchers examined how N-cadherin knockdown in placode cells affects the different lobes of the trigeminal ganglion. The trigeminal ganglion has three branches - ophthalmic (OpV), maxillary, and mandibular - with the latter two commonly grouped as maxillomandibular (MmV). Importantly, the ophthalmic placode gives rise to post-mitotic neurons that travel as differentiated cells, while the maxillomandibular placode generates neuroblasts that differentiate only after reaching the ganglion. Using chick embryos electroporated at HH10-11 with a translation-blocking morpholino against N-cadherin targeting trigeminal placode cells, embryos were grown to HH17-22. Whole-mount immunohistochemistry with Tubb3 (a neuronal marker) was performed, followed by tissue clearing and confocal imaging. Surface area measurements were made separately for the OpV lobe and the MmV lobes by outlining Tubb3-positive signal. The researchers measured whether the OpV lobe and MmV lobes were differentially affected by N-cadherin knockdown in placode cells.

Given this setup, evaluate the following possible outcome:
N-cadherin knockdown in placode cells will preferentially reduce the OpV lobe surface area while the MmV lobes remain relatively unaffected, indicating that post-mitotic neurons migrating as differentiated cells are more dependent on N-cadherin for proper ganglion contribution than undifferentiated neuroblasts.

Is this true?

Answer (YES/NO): NO